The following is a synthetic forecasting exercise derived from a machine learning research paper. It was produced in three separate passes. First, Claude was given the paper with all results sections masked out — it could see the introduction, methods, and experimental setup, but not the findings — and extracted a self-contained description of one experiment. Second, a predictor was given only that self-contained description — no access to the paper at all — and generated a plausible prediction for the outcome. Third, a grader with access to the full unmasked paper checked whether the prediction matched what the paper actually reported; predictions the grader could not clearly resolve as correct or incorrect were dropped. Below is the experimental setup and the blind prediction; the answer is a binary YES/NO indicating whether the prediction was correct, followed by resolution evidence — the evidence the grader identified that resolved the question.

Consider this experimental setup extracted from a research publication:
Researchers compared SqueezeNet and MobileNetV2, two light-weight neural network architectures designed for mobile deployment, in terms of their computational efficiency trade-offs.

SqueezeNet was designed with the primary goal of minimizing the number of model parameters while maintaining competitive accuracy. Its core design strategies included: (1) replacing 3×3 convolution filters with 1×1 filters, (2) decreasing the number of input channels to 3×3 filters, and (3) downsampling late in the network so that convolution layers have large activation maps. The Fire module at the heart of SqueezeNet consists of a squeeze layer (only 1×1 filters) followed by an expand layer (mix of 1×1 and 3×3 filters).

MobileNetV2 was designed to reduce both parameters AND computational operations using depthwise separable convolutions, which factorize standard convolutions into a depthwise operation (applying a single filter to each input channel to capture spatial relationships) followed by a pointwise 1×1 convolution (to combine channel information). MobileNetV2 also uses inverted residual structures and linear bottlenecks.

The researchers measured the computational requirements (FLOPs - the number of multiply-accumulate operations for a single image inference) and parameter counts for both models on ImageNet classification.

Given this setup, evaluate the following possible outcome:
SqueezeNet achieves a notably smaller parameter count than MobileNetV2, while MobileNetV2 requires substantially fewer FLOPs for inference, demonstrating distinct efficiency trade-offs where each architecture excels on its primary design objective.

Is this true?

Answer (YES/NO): YES